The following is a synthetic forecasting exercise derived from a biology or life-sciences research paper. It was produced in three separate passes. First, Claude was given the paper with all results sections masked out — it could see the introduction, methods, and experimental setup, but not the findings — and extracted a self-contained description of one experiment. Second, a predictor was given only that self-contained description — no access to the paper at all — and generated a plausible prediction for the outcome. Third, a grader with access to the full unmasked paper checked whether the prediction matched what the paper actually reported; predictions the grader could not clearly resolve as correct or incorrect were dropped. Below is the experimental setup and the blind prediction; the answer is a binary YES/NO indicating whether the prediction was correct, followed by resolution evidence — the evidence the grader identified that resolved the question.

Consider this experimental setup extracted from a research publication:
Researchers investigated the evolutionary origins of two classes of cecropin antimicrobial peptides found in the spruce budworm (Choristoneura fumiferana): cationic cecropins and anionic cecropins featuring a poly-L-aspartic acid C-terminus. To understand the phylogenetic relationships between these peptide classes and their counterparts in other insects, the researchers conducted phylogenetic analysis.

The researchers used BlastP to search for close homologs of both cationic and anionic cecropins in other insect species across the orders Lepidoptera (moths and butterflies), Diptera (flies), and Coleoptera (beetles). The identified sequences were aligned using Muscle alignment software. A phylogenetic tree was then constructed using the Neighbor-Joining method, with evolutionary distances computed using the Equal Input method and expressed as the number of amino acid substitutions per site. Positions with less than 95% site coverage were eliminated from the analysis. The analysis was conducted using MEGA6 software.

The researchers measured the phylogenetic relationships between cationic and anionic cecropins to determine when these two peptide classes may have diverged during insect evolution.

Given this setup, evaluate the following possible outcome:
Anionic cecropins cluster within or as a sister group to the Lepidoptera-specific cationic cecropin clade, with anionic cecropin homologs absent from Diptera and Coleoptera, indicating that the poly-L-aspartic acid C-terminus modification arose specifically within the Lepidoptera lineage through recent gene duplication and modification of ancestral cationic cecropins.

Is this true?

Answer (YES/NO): NO